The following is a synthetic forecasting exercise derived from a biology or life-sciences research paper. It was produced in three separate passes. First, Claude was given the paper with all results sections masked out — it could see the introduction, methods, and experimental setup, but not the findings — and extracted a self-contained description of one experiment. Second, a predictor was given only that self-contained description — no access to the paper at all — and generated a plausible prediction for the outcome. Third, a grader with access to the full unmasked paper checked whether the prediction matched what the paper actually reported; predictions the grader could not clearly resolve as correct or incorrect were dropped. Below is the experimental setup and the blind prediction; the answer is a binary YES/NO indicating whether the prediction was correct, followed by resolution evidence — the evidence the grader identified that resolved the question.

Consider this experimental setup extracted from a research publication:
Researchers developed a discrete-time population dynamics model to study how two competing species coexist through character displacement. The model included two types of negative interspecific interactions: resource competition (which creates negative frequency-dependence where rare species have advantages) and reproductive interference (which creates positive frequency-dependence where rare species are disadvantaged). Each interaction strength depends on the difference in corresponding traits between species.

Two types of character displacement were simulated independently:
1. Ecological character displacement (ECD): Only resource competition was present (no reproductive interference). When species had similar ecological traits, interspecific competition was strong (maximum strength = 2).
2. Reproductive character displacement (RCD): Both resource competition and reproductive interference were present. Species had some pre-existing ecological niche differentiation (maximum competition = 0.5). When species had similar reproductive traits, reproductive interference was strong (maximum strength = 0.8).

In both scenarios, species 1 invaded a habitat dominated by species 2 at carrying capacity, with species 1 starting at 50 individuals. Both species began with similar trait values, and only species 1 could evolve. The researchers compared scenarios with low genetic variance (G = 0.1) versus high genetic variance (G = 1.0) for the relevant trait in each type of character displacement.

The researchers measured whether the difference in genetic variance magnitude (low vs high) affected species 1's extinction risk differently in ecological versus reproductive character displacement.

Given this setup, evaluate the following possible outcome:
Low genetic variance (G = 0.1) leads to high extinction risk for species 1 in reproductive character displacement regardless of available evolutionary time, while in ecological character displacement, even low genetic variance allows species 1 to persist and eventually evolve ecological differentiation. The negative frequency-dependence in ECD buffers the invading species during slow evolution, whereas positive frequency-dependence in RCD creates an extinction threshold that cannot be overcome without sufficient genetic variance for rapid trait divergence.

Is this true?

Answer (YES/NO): YES